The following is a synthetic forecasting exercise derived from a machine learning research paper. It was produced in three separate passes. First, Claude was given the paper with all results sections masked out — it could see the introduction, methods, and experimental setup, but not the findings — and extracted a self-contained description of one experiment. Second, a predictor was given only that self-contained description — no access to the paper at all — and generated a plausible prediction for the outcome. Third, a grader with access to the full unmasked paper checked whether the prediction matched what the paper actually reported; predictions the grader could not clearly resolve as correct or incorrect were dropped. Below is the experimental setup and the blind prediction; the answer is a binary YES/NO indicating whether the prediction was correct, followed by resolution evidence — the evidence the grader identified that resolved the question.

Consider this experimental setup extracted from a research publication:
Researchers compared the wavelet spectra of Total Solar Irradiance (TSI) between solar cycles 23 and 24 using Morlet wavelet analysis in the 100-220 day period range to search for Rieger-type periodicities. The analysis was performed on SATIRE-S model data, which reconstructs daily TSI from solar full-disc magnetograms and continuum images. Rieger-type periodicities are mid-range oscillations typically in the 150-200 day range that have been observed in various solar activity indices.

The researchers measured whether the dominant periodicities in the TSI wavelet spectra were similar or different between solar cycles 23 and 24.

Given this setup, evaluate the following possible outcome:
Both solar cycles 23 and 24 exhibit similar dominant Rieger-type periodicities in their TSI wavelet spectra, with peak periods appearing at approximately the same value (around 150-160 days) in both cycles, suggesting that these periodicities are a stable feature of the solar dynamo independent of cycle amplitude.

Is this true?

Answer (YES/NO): NO